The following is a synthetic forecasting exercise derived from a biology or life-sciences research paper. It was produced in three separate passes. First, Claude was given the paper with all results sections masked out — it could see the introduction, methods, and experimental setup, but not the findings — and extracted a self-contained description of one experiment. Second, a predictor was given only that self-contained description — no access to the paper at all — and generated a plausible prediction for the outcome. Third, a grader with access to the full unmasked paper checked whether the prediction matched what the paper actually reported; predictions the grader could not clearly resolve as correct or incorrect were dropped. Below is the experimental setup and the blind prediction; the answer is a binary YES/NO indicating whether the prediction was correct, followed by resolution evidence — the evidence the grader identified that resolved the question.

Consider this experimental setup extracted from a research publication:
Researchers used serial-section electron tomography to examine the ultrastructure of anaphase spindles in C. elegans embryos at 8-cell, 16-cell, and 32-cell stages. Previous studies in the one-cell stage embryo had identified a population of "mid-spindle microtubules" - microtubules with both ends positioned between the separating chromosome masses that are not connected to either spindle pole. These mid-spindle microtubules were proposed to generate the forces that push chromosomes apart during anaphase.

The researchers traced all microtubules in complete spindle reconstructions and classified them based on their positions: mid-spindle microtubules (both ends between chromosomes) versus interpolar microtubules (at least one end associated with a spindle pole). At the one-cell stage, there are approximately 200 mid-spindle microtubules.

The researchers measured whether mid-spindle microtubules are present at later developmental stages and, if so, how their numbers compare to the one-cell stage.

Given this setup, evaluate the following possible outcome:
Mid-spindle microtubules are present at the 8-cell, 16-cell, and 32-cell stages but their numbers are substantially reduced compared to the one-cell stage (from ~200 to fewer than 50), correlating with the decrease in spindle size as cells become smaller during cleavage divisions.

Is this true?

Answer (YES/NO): YES